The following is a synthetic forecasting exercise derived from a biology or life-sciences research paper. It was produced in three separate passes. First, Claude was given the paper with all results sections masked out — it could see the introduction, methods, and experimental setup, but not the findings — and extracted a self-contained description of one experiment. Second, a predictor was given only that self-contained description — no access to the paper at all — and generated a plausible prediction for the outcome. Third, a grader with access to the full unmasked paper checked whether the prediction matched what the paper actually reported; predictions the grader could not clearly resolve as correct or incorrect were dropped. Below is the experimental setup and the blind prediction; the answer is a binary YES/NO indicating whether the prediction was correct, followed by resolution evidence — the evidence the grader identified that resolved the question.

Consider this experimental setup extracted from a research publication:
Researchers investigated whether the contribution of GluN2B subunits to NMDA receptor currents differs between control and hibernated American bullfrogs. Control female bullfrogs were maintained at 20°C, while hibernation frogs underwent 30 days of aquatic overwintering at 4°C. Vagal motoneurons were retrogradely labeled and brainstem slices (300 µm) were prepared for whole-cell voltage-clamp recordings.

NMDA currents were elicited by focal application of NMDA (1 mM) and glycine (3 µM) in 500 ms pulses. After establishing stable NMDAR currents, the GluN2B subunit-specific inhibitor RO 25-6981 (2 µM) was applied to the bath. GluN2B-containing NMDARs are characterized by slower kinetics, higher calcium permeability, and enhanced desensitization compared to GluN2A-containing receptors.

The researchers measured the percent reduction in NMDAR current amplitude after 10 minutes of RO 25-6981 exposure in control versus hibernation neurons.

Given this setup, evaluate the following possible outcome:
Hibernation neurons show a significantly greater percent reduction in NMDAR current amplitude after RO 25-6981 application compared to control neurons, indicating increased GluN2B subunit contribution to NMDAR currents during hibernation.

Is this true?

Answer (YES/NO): NO